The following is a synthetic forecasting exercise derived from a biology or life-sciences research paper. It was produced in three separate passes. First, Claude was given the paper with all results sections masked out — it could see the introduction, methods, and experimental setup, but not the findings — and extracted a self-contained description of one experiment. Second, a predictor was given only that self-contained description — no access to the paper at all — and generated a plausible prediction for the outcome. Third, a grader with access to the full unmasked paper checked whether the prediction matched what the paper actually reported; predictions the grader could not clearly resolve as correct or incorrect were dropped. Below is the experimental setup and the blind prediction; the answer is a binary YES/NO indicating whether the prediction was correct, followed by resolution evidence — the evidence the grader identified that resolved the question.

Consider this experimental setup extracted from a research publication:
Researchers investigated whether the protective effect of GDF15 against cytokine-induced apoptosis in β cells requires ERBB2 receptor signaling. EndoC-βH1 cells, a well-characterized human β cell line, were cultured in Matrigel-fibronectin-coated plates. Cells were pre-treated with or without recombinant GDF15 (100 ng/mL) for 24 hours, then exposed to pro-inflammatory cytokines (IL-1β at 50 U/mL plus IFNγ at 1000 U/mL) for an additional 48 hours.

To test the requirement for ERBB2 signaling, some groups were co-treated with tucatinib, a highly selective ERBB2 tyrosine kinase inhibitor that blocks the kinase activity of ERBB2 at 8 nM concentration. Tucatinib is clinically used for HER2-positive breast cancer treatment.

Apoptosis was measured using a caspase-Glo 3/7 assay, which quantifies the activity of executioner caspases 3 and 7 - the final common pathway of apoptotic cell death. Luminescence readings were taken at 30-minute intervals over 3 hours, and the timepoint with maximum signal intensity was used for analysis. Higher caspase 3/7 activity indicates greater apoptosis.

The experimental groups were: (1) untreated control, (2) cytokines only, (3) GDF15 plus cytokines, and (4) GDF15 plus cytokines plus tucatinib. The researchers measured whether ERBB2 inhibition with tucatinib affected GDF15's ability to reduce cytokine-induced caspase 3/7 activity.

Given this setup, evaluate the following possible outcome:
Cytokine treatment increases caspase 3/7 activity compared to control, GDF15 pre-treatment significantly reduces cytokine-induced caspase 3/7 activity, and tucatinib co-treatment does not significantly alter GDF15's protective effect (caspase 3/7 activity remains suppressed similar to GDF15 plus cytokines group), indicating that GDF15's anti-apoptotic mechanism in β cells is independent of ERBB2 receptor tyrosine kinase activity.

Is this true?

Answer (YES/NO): NO